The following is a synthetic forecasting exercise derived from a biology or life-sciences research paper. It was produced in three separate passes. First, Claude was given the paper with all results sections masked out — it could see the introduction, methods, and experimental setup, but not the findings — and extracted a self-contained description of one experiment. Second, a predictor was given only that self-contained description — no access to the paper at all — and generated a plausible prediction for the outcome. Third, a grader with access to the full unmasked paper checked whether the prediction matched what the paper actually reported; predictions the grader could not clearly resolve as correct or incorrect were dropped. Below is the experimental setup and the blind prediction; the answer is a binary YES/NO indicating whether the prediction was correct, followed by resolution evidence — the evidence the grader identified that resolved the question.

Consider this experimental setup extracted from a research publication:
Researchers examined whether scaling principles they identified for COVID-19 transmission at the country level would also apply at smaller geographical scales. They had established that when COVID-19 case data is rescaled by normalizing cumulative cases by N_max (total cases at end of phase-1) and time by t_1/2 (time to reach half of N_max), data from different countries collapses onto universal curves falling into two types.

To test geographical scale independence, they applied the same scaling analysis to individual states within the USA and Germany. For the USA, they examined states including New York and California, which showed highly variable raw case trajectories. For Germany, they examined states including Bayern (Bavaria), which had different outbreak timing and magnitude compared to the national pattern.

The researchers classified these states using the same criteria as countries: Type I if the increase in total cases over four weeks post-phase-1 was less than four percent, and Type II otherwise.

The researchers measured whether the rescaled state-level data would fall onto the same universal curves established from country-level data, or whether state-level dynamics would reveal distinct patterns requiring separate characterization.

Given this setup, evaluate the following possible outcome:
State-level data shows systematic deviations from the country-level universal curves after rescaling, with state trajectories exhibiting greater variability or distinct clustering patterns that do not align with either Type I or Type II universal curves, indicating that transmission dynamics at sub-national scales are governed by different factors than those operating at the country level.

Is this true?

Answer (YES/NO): NO